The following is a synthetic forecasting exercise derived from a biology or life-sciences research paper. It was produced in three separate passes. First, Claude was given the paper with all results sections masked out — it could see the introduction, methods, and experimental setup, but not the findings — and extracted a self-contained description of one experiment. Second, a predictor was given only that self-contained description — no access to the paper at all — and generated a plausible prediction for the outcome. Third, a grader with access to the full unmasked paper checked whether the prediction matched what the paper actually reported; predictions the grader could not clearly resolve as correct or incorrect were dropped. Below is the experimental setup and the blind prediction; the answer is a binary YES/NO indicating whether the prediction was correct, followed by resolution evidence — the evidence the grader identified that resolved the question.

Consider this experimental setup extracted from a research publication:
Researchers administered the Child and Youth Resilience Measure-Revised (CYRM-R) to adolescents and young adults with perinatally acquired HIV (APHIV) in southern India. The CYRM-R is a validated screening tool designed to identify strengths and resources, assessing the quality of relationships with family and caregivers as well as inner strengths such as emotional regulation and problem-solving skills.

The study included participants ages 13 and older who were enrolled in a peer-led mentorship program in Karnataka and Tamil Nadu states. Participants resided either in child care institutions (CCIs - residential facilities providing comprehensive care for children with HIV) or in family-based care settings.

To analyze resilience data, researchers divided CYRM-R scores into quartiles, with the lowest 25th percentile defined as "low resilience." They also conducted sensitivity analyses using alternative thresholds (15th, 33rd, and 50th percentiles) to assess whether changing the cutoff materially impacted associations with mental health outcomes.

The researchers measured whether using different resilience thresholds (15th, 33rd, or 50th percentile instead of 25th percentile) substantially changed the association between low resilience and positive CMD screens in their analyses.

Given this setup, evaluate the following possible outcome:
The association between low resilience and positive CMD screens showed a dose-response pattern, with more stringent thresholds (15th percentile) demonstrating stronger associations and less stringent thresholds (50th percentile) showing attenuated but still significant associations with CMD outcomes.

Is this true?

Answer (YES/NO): NO